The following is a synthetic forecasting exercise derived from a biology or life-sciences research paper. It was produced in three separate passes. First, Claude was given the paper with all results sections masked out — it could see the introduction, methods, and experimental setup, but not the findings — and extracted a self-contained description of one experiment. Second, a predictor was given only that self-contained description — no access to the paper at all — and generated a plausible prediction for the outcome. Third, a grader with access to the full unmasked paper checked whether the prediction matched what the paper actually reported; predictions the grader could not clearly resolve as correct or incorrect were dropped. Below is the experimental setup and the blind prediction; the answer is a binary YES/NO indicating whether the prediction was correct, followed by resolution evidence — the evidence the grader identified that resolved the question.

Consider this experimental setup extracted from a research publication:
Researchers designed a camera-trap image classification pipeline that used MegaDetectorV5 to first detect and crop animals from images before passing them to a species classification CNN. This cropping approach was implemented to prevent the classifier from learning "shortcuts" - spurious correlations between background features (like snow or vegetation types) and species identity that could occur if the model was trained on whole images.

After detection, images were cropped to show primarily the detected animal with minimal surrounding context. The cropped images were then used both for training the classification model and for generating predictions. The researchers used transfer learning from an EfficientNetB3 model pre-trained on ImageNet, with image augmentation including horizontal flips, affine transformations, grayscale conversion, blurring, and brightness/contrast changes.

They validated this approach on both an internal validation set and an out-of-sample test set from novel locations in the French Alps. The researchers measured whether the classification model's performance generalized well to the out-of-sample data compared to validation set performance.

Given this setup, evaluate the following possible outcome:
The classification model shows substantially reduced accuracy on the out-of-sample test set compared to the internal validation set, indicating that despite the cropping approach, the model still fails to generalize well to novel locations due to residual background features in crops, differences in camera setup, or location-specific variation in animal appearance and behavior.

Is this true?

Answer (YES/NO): NO